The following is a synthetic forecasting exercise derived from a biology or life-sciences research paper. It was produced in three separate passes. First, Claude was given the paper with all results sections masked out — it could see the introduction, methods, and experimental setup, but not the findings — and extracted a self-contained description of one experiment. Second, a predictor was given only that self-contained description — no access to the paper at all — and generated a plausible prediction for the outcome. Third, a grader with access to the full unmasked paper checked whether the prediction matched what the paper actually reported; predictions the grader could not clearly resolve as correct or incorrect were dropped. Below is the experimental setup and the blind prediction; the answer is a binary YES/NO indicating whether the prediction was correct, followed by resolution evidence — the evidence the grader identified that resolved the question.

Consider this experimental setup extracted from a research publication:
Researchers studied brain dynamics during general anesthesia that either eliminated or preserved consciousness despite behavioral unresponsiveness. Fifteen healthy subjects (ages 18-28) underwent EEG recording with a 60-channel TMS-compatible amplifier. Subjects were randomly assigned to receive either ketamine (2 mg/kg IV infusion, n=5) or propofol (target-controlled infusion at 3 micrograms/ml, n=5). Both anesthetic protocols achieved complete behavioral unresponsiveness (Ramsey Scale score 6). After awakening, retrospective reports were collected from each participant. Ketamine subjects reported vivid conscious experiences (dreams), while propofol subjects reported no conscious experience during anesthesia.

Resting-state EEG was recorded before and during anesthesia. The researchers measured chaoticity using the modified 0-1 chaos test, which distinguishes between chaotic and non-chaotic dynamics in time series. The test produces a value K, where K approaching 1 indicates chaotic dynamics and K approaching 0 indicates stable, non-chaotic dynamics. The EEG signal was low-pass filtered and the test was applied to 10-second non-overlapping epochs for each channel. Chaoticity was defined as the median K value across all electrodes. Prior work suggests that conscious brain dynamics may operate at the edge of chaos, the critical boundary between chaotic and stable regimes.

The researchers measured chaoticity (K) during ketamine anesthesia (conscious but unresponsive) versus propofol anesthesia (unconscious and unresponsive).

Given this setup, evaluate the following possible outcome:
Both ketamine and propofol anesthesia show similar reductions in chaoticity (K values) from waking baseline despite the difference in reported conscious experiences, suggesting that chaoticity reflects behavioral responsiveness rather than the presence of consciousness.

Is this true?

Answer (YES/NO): NO